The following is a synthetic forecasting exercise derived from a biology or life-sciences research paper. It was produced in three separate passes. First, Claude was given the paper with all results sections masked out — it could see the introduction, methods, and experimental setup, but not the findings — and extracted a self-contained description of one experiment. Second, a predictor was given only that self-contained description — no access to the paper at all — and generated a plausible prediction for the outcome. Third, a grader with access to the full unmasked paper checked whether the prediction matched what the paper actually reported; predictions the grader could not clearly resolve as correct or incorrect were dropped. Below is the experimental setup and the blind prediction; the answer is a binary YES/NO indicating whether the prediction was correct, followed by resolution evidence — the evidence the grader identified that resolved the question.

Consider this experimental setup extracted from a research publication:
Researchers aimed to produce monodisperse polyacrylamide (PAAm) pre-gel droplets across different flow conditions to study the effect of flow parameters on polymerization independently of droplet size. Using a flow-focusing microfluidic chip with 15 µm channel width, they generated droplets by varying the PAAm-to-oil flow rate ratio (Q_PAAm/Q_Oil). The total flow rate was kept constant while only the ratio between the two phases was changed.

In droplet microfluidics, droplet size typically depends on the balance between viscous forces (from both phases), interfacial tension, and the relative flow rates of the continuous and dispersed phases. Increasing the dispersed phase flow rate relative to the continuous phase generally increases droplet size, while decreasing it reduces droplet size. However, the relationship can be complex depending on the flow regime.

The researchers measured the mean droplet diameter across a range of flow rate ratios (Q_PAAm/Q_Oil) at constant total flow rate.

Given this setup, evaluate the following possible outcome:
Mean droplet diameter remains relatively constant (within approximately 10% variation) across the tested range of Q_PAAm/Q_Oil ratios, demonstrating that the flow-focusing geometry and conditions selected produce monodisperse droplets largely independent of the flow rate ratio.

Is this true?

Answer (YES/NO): NO